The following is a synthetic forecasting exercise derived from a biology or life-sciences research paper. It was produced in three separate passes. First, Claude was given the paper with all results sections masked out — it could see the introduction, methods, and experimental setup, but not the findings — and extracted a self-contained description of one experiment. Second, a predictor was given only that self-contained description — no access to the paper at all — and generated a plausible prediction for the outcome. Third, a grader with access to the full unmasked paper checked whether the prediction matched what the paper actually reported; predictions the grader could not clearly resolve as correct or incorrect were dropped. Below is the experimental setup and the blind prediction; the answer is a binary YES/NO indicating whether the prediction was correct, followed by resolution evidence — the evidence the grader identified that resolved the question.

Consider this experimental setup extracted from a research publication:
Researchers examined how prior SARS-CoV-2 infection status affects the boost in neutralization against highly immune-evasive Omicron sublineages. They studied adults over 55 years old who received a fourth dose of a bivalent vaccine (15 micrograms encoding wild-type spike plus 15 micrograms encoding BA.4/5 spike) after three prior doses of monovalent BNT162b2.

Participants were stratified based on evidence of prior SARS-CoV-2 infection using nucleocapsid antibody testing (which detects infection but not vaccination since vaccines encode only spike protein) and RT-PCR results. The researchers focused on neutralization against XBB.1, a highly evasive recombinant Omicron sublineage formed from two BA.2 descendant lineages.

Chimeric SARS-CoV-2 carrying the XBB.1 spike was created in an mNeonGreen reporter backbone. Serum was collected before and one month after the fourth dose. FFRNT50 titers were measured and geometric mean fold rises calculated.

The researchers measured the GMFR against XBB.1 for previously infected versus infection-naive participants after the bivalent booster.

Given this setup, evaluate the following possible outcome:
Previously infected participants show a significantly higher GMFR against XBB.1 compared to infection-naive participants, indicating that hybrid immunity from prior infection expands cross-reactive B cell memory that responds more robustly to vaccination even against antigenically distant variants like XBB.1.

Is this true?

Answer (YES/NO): NO